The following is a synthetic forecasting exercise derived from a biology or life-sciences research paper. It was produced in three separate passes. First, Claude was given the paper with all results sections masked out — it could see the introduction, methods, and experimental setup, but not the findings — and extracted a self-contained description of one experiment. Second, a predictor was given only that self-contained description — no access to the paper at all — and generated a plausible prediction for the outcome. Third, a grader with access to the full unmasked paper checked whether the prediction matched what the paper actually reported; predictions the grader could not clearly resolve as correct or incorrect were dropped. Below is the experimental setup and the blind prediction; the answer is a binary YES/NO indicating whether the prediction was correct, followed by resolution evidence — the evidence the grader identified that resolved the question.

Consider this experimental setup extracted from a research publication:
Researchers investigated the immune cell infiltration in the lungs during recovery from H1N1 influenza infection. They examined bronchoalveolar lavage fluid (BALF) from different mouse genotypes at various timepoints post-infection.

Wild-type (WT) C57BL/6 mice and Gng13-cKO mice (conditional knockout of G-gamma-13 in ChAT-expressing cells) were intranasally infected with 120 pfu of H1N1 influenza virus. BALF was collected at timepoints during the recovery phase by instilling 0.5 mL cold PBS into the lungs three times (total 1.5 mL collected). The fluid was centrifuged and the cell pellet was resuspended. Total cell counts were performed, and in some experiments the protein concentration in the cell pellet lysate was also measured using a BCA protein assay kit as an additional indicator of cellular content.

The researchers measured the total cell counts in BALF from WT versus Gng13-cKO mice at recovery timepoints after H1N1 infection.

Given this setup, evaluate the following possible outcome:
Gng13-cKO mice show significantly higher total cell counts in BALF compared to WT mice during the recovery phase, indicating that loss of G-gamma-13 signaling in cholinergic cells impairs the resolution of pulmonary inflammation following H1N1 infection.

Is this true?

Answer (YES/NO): YES